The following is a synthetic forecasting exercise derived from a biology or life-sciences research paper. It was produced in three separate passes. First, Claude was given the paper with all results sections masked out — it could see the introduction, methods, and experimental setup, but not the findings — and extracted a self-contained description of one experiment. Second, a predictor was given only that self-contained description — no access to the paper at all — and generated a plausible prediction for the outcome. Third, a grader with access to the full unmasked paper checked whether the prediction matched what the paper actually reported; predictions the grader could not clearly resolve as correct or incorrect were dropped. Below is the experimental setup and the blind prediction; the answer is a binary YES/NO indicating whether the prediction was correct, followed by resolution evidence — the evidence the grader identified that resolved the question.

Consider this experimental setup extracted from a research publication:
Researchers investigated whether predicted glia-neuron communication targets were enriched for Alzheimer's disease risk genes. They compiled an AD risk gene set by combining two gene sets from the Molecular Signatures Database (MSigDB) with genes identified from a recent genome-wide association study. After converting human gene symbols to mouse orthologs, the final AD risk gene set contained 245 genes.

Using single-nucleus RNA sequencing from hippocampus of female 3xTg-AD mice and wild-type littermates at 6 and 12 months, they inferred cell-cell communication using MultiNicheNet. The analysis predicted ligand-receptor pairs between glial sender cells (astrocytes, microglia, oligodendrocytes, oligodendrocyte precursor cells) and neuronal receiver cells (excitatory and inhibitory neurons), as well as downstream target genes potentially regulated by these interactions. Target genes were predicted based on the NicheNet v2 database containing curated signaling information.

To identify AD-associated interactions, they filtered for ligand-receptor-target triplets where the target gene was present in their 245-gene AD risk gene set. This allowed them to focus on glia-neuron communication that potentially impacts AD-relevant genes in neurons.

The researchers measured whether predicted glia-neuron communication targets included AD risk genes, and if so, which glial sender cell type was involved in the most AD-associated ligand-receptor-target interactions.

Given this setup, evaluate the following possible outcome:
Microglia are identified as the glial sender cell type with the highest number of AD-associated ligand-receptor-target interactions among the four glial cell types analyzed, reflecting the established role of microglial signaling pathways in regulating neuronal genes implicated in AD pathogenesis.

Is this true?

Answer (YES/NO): YES